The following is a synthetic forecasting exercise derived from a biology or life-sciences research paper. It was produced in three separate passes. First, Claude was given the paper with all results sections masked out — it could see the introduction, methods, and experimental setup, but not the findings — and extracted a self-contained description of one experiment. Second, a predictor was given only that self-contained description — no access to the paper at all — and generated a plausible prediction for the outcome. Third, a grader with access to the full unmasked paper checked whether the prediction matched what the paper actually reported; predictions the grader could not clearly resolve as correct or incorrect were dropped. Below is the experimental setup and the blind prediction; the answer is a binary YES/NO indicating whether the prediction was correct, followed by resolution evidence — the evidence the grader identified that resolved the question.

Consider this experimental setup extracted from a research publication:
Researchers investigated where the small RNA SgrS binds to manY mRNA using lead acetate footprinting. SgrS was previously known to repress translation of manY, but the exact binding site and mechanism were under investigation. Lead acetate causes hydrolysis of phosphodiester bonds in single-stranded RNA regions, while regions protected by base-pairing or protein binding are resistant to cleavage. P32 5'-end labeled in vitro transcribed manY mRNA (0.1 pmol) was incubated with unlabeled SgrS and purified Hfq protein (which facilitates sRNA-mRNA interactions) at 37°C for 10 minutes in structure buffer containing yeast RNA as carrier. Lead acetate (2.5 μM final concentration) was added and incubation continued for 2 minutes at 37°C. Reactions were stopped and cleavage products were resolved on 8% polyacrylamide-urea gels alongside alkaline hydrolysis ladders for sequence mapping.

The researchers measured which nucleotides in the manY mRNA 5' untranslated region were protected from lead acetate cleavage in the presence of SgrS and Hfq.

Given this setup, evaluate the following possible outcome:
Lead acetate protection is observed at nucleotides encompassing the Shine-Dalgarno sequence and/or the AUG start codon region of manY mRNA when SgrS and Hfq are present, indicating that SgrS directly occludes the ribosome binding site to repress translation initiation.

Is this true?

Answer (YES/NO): NO